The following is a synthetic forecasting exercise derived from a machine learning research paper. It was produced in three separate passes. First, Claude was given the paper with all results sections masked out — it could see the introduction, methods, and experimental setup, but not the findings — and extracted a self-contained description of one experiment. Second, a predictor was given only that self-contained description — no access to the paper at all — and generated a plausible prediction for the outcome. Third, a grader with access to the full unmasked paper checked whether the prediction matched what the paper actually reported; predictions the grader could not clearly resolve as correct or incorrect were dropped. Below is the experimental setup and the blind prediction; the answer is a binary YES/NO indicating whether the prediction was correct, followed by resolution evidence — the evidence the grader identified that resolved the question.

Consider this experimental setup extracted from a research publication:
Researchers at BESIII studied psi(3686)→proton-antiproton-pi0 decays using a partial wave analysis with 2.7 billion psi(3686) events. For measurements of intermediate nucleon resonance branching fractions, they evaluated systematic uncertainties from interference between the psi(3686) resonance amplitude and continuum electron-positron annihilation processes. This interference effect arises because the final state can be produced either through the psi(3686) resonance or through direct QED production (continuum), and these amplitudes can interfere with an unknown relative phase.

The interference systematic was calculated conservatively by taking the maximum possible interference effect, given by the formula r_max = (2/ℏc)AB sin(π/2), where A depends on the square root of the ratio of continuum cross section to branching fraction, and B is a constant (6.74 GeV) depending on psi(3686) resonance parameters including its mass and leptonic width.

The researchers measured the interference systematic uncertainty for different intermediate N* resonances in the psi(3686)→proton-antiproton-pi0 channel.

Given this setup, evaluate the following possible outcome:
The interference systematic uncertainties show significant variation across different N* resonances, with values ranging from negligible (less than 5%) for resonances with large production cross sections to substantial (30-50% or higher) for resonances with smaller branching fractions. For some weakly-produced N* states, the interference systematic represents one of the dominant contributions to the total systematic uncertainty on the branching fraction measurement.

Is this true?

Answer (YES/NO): NO